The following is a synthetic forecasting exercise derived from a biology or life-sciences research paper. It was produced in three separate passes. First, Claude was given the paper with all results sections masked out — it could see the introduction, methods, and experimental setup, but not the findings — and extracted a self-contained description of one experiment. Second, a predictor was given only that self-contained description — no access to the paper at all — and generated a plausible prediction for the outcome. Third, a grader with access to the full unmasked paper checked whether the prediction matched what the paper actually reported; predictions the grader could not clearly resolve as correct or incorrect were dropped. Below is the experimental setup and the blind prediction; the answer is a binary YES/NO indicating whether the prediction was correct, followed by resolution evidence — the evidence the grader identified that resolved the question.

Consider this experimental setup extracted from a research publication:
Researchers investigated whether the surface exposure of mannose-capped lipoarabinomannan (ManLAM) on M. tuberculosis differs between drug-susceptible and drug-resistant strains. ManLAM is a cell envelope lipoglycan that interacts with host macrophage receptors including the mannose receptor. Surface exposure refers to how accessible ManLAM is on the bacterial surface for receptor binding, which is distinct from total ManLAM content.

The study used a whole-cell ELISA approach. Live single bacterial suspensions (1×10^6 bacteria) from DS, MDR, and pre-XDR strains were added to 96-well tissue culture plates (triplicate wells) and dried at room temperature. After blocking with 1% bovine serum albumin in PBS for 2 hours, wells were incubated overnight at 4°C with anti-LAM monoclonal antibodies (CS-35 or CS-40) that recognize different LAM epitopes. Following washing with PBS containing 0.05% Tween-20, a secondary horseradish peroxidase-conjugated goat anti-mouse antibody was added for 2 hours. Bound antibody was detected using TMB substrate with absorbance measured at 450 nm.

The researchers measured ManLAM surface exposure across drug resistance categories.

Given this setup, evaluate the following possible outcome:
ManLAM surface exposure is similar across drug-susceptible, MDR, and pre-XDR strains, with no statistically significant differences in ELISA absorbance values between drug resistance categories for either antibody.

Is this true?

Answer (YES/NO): NO